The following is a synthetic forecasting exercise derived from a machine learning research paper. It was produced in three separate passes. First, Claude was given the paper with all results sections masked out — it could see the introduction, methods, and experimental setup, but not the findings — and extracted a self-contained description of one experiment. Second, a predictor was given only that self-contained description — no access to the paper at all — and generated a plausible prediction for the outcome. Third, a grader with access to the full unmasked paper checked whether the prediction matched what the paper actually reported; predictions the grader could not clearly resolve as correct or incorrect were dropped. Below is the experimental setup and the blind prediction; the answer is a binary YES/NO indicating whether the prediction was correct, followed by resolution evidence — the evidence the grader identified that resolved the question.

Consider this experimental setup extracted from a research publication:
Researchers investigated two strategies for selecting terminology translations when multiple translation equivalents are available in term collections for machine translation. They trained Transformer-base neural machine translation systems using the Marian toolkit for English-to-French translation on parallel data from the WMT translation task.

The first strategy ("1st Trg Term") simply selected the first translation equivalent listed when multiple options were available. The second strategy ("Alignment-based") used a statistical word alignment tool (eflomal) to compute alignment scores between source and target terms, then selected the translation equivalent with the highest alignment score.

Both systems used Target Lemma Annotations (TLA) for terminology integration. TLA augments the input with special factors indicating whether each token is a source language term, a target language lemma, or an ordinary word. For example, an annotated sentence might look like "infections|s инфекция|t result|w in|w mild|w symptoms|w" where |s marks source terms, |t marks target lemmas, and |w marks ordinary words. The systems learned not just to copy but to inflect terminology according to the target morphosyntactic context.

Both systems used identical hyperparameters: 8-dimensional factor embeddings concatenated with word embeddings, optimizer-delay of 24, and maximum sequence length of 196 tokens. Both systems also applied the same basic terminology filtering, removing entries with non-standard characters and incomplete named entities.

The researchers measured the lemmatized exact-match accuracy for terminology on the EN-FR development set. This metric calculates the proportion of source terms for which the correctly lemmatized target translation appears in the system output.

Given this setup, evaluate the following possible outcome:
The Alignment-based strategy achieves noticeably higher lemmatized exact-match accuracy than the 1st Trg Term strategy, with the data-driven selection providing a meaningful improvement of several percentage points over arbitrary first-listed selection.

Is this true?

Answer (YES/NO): NO